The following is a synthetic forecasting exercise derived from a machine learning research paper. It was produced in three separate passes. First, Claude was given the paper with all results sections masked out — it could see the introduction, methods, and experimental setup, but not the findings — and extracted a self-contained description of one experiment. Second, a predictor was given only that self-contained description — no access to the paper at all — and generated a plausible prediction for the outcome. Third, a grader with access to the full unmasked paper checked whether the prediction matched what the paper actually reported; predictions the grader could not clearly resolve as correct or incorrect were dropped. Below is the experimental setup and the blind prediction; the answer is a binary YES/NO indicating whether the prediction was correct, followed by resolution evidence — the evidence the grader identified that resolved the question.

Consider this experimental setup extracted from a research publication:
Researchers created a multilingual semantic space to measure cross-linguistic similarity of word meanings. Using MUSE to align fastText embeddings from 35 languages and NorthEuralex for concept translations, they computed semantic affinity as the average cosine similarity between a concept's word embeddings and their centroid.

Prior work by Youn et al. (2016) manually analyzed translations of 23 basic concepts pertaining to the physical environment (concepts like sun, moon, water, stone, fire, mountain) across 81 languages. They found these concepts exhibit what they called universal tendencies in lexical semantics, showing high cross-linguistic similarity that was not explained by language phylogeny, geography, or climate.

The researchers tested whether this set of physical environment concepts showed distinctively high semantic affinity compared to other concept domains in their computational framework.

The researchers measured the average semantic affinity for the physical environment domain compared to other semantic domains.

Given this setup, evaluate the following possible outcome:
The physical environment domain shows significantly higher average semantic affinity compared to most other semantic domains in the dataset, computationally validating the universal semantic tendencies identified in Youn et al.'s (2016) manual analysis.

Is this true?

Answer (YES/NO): NO